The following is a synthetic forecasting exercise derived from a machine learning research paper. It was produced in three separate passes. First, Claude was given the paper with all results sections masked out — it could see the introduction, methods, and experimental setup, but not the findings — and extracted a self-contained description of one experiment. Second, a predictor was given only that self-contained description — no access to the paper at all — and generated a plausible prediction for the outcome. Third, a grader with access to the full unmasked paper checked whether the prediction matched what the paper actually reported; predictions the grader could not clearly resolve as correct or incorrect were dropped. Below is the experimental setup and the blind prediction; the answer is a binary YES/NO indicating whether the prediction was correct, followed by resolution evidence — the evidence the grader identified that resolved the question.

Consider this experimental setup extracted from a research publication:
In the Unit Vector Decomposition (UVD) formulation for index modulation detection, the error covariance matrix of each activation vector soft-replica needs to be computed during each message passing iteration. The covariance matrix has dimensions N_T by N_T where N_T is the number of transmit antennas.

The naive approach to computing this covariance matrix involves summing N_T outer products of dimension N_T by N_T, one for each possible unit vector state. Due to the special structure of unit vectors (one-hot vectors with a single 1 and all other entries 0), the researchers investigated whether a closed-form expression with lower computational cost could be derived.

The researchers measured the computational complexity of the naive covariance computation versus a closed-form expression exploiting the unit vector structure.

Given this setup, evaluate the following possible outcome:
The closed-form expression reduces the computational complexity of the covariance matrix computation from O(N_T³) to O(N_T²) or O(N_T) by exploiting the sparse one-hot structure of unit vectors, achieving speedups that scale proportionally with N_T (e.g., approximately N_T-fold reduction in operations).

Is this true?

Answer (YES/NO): YES